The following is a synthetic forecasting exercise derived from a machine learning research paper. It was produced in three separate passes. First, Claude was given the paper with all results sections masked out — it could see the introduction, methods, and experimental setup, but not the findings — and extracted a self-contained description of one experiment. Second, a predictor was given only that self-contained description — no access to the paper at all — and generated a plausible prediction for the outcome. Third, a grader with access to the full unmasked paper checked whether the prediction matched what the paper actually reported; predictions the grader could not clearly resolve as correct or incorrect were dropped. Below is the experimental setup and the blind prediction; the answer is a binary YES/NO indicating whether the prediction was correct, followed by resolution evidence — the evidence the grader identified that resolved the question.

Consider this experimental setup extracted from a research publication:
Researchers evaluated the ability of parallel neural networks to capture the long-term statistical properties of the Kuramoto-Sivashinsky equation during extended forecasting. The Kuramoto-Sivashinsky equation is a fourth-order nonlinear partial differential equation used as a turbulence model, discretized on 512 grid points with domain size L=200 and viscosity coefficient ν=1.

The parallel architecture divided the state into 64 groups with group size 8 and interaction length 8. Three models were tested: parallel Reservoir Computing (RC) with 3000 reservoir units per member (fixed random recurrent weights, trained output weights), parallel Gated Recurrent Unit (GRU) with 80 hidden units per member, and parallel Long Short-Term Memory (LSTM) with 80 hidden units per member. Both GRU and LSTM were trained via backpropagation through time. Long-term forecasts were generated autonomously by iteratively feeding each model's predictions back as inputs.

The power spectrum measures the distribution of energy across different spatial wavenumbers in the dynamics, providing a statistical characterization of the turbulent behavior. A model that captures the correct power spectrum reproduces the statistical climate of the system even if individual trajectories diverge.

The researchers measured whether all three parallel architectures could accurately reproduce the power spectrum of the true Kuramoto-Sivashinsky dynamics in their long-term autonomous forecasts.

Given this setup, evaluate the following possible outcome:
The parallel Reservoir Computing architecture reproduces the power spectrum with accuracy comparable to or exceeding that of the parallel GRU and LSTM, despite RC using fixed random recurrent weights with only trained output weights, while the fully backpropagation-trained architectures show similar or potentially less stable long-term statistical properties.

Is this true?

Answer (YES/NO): YES